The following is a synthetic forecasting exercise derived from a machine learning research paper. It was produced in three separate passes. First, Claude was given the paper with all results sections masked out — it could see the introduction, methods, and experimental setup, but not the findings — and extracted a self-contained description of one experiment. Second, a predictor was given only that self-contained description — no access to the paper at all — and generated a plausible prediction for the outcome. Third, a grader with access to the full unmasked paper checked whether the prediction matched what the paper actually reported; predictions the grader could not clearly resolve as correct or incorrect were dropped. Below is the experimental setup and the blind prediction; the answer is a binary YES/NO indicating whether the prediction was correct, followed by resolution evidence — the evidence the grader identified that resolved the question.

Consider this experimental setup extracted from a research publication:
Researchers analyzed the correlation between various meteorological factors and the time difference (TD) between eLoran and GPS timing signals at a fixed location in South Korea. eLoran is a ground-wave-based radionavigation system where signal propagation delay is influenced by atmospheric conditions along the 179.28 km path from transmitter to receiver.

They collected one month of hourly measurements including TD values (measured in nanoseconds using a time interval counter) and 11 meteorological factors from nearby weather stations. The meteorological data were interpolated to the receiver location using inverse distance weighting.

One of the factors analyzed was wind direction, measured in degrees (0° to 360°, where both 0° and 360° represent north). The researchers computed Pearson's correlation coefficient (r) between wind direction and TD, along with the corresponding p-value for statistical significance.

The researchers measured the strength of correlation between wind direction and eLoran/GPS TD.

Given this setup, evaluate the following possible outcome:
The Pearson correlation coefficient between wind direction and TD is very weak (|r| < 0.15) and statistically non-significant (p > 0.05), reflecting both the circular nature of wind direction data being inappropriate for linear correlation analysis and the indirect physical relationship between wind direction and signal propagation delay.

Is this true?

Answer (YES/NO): NO